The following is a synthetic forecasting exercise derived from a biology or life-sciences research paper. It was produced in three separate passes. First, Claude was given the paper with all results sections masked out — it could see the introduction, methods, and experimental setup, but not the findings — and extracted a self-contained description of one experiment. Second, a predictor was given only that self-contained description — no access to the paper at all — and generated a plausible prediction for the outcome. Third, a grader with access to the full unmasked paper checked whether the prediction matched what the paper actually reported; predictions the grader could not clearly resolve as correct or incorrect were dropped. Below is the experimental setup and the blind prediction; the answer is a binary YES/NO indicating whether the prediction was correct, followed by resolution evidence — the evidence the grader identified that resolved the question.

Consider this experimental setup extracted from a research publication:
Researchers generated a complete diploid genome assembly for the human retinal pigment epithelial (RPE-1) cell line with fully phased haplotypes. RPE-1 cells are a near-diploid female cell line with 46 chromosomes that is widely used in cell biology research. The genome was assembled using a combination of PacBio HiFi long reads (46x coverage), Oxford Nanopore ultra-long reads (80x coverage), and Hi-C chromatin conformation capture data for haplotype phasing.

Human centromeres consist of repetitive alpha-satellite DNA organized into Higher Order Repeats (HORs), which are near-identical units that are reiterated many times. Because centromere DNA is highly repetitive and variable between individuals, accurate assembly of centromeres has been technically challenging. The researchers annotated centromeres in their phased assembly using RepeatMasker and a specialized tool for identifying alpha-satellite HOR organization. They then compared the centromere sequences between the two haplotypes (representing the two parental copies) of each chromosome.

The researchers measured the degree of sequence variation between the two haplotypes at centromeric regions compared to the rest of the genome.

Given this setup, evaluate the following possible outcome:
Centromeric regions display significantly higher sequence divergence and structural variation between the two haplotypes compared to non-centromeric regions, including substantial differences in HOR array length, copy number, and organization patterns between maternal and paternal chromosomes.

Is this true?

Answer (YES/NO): YES